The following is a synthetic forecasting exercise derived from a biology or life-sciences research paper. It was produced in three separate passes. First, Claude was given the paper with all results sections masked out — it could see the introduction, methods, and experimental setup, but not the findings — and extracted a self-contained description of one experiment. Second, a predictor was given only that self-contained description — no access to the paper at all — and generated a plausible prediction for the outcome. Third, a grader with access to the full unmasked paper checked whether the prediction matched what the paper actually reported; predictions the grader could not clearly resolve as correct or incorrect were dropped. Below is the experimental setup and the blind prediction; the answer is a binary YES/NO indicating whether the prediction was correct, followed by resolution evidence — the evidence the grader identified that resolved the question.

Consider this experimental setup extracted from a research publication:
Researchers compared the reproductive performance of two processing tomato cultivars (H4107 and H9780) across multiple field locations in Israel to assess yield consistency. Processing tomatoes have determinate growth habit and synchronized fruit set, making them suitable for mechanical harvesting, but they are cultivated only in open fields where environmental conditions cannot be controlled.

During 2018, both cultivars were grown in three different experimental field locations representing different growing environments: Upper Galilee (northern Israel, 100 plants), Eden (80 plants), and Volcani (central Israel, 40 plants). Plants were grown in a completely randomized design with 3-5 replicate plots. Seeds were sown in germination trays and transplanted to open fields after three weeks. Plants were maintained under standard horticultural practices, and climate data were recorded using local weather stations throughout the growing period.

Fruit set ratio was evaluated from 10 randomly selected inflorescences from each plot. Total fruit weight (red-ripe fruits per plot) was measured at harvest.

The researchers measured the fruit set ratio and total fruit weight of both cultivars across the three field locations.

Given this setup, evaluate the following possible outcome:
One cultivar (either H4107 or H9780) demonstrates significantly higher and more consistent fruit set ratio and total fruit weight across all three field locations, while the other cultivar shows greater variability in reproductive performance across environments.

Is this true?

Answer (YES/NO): NO